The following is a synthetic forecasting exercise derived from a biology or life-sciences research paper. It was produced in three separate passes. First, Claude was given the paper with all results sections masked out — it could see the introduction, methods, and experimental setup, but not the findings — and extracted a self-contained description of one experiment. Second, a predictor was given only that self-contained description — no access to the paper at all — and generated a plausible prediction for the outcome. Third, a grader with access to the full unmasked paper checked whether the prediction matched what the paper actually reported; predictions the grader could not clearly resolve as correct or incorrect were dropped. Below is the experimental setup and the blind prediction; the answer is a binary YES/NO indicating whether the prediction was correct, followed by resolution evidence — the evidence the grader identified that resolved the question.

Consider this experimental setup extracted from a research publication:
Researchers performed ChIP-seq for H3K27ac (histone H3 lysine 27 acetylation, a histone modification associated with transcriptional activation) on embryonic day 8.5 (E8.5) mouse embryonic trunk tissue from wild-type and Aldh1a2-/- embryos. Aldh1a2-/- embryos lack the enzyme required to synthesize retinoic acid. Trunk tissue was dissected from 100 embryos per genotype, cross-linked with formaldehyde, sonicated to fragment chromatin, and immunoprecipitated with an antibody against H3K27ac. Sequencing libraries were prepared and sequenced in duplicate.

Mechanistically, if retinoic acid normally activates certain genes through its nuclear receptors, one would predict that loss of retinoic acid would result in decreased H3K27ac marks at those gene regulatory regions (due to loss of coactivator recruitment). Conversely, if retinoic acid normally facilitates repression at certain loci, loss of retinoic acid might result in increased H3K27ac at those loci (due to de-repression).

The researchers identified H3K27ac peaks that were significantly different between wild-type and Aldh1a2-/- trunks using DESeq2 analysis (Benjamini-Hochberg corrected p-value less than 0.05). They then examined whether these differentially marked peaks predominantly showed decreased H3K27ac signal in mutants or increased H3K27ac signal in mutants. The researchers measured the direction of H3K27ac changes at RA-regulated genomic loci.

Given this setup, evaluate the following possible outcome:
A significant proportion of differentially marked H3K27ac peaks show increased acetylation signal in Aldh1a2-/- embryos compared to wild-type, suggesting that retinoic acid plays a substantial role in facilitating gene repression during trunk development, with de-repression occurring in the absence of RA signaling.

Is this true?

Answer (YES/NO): NO